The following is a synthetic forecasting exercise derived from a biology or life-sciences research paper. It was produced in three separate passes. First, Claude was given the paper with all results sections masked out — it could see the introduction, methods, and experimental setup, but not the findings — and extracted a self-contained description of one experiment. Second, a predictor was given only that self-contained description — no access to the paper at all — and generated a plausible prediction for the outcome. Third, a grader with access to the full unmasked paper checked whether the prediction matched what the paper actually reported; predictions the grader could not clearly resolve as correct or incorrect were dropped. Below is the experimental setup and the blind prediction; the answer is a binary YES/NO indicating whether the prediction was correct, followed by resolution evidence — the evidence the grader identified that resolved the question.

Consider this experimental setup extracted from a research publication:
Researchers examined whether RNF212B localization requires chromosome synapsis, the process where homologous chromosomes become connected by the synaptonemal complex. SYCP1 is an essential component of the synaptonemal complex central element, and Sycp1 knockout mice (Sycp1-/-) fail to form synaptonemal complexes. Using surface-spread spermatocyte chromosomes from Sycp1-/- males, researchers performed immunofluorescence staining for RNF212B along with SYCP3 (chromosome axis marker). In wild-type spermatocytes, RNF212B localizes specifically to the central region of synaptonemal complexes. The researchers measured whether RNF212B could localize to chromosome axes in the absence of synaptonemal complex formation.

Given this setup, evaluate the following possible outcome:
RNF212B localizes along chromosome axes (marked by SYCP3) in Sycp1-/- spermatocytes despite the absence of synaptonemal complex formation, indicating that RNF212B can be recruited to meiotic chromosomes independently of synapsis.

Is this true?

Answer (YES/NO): YES